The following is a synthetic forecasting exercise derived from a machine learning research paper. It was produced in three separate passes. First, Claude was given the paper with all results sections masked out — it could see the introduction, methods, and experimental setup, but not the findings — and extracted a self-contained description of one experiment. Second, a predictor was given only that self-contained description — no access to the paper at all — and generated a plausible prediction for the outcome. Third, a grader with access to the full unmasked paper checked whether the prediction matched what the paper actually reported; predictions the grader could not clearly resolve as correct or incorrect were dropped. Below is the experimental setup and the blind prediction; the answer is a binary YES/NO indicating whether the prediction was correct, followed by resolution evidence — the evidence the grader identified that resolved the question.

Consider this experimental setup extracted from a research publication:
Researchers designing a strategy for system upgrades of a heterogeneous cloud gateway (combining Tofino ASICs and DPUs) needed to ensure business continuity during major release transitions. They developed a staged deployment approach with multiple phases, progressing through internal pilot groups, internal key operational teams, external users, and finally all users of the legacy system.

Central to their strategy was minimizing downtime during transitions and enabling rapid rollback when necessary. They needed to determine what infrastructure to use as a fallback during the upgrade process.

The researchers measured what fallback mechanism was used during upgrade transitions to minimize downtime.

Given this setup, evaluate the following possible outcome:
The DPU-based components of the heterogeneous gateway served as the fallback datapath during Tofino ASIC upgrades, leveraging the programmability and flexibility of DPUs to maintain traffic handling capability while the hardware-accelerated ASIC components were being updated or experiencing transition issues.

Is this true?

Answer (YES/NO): NO